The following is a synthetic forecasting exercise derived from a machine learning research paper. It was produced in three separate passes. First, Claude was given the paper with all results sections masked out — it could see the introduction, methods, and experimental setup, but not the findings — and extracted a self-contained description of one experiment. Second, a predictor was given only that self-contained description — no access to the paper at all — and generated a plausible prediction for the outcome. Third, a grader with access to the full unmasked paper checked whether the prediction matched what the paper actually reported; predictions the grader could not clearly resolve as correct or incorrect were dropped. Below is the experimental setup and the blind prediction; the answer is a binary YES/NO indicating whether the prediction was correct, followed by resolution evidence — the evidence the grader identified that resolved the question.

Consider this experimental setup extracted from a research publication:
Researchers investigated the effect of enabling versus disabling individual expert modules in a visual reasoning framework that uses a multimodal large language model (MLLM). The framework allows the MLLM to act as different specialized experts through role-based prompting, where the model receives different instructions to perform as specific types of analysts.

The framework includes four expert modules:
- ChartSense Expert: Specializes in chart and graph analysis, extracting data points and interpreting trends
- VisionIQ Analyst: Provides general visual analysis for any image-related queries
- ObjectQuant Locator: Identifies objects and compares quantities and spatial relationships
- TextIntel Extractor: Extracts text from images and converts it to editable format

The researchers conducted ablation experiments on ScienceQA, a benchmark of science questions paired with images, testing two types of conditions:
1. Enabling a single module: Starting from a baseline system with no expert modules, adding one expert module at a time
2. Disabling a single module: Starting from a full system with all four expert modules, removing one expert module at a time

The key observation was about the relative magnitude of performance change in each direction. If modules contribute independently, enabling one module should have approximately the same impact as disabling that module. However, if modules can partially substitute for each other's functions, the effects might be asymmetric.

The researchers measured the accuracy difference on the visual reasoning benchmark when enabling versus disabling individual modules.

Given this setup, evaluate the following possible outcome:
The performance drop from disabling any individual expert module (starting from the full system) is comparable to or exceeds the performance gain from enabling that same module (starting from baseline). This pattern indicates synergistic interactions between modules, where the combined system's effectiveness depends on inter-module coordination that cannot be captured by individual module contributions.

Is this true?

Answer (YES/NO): NO